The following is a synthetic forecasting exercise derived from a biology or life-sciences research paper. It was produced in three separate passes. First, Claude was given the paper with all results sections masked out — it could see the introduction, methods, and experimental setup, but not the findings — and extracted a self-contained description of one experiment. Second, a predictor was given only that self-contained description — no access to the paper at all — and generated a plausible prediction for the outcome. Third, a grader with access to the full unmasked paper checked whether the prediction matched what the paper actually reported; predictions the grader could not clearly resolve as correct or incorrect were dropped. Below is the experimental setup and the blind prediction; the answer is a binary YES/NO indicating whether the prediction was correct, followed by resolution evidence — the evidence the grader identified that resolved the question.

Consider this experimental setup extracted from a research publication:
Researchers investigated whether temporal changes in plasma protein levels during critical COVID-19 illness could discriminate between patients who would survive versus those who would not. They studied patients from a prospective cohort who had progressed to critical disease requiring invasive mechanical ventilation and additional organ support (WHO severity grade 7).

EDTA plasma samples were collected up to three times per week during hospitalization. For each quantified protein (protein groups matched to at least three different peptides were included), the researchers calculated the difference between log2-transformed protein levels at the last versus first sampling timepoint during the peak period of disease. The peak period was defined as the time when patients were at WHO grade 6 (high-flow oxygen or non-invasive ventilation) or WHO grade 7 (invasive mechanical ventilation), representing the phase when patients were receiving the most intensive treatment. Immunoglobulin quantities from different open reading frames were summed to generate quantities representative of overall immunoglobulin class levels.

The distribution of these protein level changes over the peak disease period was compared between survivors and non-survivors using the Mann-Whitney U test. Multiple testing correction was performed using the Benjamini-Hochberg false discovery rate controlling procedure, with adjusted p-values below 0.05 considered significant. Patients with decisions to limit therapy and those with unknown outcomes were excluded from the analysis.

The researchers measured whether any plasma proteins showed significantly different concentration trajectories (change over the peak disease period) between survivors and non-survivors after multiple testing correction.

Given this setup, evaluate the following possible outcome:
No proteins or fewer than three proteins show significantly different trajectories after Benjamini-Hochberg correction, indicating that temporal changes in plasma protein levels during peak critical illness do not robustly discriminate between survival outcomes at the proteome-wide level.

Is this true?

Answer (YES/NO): NO